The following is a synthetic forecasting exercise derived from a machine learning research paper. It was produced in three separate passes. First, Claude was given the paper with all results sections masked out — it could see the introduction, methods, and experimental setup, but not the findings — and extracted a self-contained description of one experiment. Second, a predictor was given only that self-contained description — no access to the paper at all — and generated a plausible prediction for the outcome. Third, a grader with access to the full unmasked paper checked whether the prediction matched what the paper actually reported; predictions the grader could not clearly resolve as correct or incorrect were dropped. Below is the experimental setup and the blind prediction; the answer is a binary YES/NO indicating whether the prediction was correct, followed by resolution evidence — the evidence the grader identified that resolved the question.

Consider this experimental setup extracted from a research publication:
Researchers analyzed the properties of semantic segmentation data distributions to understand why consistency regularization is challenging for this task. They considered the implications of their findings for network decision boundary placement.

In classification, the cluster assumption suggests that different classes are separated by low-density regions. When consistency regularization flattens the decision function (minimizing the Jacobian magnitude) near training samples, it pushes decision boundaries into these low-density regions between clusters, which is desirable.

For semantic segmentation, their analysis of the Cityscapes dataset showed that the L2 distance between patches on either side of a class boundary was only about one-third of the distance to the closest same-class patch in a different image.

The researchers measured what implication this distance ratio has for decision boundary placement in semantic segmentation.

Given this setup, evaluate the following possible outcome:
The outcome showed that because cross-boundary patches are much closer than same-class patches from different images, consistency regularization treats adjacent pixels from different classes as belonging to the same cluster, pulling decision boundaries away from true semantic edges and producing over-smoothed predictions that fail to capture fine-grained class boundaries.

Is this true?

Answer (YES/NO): NO